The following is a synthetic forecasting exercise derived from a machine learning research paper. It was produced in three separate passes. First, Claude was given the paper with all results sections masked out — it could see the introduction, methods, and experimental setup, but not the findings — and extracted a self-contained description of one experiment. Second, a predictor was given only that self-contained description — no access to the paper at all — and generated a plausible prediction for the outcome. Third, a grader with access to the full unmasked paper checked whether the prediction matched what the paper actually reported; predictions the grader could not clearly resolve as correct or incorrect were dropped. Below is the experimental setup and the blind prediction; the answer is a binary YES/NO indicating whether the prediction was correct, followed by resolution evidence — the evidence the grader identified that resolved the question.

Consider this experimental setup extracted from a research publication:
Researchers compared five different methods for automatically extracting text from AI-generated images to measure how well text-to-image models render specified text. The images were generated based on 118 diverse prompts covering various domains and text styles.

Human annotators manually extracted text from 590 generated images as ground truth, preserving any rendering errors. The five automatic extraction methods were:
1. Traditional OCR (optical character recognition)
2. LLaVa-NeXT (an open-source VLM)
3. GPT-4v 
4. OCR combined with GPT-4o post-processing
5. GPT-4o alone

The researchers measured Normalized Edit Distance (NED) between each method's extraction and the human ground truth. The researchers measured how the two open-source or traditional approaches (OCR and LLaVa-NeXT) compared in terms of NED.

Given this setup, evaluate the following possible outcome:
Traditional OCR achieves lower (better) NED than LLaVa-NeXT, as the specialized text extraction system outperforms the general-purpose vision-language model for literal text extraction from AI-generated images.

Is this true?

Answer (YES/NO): NO